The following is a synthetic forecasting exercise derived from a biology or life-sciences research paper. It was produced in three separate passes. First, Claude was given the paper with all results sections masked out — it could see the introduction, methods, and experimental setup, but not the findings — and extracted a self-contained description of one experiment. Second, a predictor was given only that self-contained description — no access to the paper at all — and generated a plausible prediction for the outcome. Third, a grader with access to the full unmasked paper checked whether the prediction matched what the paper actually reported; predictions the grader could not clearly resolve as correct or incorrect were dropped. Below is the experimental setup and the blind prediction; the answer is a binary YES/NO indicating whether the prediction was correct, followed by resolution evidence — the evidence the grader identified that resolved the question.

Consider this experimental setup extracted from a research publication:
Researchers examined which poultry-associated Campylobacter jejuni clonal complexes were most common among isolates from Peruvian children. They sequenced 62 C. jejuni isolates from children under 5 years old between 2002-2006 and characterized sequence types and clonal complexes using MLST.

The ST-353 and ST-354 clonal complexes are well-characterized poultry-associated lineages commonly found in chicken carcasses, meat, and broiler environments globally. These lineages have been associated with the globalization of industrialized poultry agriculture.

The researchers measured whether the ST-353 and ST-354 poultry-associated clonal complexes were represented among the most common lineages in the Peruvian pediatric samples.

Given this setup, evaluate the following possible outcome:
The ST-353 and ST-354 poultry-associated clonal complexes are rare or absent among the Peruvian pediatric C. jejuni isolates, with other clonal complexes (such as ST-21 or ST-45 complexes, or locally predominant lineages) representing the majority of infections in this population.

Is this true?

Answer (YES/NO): NO